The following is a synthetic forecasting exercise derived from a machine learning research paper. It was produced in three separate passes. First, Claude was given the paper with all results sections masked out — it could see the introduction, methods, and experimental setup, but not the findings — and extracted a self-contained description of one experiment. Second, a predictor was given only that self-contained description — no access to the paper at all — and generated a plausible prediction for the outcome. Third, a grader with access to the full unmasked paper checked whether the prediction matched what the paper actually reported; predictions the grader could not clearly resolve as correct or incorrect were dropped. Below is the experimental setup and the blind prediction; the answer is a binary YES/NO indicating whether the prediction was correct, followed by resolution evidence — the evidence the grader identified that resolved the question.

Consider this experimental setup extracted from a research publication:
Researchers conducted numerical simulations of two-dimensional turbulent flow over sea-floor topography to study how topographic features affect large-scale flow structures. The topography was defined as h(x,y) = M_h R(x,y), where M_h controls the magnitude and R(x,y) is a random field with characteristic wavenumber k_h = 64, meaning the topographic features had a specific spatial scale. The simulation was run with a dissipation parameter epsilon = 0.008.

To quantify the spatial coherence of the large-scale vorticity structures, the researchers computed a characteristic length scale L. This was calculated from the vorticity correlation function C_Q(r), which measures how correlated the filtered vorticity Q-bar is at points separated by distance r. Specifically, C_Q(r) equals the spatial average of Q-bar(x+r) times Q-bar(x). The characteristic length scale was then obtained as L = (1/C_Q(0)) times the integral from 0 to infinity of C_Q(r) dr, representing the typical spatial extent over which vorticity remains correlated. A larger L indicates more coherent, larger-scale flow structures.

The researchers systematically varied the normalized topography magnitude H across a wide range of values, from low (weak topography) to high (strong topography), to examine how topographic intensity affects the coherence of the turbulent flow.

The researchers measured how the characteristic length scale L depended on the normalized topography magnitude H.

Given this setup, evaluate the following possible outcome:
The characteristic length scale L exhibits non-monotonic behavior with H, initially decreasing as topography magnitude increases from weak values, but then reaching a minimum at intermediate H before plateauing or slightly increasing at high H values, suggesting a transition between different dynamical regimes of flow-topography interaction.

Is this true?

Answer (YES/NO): NO